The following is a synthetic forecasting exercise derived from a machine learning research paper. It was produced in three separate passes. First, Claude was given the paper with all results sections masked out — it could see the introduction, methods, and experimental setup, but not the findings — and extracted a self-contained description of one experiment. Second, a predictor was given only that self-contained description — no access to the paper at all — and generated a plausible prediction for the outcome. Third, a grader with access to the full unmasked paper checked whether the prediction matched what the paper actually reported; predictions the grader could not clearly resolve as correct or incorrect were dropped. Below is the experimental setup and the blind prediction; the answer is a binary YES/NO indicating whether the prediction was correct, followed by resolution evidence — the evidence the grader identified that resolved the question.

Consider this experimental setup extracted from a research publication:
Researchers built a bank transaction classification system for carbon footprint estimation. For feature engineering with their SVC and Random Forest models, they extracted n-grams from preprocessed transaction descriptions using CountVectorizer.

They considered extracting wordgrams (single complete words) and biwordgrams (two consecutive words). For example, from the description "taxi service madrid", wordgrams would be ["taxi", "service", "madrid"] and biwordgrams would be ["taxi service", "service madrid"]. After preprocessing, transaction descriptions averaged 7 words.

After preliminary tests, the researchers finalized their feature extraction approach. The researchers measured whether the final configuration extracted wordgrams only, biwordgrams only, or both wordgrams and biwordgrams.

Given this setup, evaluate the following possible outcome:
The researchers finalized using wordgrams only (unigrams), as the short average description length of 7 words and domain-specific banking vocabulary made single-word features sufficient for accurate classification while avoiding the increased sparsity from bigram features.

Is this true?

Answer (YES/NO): NO